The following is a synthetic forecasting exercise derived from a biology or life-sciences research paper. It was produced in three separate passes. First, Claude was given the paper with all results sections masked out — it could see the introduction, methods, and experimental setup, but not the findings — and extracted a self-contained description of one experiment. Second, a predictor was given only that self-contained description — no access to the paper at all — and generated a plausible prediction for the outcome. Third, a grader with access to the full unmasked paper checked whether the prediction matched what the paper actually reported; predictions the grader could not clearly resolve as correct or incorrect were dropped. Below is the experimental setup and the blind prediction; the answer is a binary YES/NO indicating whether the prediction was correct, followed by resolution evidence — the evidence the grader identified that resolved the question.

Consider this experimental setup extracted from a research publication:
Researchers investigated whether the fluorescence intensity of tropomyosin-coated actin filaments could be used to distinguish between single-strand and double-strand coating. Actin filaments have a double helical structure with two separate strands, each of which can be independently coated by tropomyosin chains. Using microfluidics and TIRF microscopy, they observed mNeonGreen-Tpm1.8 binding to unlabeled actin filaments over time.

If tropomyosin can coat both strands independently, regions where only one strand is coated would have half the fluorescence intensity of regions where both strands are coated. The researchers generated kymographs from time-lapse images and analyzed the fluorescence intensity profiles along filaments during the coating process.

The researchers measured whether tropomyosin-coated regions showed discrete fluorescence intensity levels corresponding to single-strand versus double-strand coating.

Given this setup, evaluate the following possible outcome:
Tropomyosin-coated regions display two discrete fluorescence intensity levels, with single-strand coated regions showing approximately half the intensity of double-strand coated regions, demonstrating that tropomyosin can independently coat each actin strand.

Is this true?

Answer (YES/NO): YES